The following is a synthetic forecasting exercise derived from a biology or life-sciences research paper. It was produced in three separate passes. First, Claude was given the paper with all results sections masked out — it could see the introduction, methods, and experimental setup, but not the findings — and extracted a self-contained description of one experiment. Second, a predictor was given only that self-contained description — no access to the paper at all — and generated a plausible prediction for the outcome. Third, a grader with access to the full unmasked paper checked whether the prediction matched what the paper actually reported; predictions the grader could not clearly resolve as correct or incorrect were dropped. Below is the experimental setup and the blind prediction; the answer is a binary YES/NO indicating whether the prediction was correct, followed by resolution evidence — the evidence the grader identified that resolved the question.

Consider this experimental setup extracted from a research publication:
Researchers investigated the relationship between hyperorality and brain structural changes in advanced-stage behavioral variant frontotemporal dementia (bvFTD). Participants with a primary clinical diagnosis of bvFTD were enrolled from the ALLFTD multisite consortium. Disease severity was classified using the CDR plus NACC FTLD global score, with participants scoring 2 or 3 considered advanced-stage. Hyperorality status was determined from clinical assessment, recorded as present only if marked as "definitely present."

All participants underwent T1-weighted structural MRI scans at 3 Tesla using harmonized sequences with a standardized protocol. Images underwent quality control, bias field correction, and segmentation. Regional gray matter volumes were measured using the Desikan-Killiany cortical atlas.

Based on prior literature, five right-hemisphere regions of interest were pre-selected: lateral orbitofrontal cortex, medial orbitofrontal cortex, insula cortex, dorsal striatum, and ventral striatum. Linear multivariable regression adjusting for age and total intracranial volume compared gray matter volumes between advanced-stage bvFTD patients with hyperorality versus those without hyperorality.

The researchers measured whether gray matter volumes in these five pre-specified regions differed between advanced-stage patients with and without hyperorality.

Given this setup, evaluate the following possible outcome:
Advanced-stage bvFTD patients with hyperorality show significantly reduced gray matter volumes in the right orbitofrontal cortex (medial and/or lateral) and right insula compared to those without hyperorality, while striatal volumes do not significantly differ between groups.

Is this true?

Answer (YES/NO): NO